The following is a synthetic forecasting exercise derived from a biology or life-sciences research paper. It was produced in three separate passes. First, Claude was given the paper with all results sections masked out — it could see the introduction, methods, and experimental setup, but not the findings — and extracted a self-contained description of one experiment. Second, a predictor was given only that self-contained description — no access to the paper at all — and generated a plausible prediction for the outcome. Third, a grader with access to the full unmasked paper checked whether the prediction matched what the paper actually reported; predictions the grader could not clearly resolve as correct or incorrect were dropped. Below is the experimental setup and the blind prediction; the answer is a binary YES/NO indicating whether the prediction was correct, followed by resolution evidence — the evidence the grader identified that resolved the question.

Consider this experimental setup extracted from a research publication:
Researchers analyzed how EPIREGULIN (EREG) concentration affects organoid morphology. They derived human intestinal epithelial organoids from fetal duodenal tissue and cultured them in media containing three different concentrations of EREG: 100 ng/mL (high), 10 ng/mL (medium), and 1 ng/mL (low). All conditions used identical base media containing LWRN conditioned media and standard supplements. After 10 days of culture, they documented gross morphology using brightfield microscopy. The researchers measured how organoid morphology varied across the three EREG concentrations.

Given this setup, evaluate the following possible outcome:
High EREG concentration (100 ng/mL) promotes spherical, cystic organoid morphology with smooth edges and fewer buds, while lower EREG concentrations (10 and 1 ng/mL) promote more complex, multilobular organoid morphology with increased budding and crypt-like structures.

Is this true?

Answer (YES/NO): NO